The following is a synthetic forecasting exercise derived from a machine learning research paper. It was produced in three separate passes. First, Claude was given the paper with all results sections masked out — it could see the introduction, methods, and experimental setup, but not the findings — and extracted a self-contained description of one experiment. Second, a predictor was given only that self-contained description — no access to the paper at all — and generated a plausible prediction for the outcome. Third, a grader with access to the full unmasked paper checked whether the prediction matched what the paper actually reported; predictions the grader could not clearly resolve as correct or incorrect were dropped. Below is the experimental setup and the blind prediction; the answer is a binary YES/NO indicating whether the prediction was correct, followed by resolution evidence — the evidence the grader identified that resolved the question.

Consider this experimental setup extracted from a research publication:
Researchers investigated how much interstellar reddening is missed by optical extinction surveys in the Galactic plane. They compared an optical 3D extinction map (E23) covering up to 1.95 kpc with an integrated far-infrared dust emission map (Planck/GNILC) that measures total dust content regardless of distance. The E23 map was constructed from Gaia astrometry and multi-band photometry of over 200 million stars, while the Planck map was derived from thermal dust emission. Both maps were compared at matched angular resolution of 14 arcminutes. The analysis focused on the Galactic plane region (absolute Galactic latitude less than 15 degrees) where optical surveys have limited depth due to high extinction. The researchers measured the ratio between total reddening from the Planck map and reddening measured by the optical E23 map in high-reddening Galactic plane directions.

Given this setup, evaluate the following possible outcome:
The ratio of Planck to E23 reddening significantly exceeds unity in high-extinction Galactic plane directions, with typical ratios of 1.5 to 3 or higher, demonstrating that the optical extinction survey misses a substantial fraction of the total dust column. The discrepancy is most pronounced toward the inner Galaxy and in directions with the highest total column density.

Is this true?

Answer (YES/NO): NO